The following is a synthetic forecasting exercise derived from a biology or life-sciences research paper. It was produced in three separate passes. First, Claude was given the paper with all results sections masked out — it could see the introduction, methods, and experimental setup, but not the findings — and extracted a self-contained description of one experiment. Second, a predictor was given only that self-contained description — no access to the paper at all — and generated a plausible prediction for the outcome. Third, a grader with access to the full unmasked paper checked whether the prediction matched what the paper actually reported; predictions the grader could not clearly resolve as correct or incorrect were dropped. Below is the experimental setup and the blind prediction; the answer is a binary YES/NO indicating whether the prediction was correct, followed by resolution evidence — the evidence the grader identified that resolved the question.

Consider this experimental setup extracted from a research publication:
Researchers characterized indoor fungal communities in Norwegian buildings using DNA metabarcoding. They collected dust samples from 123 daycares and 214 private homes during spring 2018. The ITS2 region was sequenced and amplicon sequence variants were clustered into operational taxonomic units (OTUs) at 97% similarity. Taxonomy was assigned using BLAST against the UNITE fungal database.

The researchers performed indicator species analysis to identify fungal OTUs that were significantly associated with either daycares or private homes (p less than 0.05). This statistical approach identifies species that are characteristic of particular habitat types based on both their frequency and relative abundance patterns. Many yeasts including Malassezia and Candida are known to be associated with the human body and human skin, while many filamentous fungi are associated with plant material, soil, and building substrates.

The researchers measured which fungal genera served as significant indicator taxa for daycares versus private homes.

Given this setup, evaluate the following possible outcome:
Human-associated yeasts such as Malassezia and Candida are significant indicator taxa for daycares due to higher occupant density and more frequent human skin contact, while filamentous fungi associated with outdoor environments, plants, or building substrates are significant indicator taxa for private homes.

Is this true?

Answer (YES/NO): NO